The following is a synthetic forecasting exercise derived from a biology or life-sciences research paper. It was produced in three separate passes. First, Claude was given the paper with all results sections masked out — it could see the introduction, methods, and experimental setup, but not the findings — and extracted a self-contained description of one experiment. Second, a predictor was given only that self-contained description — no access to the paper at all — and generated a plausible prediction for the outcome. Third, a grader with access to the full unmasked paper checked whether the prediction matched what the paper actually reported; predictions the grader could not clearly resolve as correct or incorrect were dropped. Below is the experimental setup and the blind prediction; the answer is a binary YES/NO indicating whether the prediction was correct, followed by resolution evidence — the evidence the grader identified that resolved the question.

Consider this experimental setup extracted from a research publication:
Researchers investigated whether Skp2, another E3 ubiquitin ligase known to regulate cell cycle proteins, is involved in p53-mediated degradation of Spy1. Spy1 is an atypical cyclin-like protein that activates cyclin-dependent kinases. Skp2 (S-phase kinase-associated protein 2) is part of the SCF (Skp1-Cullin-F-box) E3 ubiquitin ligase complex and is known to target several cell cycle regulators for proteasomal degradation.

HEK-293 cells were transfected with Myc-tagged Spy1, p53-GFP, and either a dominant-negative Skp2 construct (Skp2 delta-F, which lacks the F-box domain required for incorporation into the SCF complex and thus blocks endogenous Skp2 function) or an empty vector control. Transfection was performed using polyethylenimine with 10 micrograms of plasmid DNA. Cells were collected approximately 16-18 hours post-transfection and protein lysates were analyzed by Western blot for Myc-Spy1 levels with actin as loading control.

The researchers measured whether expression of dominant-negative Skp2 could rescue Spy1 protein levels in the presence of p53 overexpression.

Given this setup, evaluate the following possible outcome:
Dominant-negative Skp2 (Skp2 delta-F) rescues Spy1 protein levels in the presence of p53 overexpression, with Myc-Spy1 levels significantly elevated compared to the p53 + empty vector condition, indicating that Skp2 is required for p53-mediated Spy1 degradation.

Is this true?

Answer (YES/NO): NO